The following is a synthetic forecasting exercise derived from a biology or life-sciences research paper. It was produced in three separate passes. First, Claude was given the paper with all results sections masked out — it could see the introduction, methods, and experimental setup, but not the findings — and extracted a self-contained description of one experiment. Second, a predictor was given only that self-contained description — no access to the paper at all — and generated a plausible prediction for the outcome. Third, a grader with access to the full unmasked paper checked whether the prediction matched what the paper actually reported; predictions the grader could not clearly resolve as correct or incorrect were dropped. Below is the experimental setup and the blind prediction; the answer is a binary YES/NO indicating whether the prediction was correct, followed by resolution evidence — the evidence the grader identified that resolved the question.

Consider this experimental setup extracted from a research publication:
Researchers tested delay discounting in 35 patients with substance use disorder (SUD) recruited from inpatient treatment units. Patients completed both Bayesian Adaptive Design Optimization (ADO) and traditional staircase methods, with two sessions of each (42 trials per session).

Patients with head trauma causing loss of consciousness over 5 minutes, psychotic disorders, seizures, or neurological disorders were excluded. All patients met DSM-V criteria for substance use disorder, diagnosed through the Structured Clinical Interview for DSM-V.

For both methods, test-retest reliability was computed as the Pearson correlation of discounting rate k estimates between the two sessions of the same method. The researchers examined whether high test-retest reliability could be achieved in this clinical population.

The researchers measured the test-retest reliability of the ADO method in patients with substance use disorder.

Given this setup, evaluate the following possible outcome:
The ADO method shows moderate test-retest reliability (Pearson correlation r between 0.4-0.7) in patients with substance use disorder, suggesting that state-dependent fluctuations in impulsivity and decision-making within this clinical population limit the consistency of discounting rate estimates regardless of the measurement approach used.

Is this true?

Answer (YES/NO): NO